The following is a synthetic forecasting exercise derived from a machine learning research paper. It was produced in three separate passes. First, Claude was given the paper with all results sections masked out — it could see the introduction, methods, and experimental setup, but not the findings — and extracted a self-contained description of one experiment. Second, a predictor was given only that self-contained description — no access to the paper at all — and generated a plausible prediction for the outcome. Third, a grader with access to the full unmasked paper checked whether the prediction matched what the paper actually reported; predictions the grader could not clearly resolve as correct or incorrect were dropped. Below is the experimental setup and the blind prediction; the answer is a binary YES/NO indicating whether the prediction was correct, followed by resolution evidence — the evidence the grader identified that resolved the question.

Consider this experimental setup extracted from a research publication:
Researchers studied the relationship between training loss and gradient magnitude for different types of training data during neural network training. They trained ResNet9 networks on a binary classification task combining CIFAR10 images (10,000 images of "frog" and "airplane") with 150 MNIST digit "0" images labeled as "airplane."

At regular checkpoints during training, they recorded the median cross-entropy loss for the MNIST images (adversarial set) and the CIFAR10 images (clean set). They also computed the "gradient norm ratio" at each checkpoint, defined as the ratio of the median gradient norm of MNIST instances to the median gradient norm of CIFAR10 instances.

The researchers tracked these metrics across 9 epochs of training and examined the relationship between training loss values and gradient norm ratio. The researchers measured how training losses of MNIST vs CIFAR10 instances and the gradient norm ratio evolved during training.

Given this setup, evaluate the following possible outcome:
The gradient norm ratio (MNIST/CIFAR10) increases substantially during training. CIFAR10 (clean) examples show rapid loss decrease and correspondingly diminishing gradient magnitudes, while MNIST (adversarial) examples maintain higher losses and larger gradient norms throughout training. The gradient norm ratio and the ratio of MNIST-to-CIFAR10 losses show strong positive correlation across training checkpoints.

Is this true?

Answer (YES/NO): NO